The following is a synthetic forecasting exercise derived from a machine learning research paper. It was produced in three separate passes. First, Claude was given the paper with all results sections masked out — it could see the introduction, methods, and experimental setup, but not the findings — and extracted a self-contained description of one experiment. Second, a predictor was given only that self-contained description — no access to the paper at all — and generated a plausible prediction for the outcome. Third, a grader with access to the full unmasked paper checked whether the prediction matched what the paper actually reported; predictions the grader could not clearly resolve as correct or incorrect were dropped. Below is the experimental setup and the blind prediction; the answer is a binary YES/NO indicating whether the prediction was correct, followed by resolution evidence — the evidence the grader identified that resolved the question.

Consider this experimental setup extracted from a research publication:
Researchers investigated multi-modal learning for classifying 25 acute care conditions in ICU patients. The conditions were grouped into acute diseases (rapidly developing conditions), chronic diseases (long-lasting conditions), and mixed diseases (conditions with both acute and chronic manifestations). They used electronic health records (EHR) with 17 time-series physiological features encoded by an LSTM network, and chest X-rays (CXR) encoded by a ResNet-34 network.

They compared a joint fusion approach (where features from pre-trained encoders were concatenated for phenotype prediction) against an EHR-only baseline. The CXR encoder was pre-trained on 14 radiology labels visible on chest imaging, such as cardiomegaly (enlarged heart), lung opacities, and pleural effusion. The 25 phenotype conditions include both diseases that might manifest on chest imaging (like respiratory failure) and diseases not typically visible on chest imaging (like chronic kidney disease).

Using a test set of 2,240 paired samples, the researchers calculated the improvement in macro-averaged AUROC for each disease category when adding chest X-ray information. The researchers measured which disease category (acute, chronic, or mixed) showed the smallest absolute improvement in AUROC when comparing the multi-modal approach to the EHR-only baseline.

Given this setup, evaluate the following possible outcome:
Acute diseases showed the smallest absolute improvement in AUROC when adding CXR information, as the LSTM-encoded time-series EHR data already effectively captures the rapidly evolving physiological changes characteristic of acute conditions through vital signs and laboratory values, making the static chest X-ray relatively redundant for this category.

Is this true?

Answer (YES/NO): YES